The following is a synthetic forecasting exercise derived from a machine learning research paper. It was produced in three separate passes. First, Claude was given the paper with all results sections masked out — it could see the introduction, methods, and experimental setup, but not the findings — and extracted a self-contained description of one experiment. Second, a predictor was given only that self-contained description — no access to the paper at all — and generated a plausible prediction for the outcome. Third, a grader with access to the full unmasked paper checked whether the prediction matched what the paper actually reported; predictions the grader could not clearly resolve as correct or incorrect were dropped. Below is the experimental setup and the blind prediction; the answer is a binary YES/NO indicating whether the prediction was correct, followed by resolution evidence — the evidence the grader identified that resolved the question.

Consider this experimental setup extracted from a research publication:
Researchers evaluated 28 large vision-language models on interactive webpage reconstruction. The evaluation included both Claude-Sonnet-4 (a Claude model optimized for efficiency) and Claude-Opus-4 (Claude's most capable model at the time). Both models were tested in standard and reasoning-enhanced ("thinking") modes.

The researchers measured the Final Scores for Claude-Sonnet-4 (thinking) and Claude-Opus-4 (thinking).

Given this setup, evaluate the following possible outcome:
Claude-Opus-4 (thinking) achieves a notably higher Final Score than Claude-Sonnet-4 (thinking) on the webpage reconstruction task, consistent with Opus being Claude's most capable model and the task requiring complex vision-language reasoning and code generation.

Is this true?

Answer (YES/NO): NO